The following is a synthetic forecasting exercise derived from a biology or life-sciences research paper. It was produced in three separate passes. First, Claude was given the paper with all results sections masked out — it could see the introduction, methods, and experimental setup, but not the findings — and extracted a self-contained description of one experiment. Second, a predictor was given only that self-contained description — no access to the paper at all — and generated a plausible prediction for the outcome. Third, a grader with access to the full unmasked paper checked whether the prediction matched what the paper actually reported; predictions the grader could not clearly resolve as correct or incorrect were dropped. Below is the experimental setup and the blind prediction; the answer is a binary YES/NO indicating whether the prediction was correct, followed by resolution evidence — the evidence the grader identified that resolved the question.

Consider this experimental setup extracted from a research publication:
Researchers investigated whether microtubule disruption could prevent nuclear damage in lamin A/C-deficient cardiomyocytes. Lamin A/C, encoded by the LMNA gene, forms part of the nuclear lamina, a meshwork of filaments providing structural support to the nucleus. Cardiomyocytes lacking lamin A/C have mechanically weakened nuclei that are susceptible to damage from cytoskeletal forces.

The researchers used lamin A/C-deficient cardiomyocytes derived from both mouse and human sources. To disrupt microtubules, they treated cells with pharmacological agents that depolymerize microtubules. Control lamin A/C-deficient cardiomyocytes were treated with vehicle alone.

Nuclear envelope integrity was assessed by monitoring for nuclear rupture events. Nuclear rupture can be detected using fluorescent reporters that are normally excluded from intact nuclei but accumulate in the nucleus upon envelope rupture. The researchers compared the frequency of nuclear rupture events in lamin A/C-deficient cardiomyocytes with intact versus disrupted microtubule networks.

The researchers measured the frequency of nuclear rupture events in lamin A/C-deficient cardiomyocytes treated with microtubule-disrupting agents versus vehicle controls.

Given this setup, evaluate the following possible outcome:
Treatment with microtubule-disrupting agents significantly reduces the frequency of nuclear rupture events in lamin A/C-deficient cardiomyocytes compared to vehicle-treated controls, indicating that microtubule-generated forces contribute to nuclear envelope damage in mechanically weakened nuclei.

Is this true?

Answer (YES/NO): YES